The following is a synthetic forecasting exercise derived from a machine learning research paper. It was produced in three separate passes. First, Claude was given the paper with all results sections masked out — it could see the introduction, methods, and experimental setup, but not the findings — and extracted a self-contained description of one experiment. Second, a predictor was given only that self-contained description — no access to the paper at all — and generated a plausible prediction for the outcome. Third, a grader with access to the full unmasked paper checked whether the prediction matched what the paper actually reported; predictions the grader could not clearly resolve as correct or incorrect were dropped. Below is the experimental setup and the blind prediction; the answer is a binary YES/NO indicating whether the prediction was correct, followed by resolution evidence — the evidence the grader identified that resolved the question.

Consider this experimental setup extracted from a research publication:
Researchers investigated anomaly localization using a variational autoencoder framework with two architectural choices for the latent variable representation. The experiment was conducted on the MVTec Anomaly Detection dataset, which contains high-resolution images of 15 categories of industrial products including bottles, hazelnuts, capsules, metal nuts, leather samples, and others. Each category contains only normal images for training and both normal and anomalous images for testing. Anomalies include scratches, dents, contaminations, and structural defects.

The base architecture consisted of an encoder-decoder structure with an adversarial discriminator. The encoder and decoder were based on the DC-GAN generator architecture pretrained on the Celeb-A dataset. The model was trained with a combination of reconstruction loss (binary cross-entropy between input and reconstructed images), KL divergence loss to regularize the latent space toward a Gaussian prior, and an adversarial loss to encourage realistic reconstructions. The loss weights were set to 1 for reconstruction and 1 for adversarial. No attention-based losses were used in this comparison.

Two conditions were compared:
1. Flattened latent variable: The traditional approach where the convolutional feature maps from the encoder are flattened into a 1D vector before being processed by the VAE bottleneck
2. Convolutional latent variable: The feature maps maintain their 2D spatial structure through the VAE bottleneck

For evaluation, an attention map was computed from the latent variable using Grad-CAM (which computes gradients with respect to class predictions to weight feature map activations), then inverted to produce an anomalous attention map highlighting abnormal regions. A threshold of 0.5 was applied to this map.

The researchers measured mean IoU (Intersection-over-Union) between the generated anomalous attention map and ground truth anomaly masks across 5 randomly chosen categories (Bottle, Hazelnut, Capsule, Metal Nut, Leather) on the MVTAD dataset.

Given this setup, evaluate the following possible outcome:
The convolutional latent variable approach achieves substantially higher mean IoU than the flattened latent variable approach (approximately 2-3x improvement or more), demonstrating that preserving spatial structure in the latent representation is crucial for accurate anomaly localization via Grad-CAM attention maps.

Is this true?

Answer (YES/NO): NO